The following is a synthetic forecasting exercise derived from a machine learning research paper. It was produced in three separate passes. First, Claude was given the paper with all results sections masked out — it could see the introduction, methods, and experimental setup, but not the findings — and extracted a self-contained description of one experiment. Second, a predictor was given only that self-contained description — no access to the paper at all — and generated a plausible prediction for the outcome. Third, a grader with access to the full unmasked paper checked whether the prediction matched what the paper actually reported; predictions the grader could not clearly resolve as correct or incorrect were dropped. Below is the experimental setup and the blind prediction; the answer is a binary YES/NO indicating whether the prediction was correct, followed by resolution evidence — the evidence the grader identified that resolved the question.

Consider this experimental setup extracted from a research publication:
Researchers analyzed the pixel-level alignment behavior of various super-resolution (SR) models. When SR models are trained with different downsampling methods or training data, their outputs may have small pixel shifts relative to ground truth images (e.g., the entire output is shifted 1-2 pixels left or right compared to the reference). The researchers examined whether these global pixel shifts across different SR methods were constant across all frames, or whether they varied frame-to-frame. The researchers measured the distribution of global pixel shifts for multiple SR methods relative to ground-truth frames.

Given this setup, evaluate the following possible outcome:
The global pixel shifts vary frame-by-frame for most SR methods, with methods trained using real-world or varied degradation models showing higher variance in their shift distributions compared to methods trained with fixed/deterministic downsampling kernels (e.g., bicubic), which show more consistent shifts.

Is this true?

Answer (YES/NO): NO